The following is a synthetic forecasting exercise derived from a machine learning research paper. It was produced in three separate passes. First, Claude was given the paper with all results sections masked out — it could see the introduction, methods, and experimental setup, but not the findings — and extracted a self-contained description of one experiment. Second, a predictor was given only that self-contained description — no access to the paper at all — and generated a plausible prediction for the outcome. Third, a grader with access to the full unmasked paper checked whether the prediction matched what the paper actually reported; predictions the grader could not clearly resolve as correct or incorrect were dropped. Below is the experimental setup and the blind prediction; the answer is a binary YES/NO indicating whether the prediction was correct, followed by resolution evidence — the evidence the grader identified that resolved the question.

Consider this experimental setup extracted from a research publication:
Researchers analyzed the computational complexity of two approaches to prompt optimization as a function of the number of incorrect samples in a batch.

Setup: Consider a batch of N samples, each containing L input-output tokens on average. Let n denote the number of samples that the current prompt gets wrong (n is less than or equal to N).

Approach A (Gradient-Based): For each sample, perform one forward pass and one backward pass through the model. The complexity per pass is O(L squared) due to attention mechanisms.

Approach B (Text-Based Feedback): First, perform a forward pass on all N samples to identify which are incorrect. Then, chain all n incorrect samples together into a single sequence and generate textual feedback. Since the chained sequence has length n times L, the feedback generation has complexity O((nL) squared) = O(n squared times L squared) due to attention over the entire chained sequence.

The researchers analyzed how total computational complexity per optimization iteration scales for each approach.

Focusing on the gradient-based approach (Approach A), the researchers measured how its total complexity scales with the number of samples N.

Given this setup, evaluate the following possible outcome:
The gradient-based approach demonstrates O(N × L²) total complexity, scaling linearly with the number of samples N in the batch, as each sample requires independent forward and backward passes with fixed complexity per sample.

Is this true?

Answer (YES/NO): YES